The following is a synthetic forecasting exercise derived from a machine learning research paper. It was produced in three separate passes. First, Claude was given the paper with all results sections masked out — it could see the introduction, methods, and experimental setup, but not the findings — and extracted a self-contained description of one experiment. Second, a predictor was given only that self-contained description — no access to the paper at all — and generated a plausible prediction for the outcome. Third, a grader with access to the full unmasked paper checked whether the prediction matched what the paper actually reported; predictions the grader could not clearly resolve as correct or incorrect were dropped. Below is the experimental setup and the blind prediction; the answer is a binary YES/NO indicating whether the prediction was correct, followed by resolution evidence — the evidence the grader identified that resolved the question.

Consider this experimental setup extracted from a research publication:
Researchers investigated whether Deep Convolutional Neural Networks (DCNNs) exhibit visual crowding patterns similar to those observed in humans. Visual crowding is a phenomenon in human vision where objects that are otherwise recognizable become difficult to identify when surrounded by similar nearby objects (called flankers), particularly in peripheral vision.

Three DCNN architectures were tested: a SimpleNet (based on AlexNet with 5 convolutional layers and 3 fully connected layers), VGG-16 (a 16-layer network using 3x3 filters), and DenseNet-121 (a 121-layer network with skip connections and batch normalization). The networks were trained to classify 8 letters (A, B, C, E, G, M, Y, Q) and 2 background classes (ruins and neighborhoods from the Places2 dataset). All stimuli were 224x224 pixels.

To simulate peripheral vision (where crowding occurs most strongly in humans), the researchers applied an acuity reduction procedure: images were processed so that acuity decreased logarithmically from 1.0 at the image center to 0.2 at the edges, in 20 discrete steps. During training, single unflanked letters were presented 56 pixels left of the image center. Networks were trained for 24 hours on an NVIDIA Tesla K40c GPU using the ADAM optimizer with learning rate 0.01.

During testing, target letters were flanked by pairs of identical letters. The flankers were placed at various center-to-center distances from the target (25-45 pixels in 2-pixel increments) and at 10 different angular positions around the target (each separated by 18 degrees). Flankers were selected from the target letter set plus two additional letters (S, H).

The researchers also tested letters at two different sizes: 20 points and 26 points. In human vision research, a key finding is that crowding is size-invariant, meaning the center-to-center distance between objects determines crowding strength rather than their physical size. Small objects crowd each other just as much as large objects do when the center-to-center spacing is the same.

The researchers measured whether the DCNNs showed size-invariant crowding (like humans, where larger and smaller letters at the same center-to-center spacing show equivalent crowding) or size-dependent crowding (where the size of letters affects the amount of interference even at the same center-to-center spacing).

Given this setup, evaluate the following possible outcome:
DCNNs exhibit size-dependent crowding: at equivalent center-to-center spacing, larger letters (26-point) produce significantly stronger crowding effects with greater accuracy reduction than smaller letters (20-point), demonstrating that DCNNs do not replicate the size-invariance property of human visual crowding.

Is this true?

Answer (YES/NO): NO